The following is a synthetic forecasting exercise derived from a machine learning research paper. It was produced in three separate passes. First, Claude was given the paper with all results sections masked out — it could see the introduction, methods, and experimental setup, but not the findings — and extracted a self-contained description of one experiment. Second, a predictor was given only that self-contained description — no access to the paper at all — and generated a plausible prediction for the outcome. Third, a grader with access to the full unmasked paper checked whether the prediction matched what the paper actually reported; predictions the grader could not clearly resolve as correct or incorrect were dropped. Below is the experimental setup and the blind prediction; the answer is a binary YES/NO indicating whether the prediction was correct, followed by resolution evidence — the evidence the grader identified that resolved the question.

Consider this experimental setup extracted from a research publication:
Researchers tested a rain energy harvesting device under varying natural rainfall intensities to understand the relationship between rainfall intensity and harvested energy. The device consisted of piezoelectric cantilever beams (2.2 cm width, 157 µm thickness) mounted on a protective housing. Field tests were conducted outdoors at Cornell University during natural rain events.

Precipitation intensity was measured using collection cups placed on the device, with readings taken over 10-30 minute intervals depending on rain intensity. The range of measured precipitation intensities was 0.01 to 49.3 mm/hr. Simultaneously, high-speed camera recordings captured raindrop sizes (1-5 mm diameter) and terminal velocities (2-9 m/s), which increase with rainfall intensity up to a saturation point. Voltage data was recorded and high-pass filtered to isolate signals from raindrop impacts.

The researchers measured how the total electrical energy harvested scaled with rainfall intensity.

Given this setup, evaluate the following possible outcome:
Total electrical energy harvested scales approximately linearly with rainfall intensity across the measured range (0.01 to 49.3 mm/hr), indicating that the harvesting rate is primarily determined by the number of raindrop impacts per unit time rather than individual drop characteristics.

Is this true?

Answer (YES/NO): NO